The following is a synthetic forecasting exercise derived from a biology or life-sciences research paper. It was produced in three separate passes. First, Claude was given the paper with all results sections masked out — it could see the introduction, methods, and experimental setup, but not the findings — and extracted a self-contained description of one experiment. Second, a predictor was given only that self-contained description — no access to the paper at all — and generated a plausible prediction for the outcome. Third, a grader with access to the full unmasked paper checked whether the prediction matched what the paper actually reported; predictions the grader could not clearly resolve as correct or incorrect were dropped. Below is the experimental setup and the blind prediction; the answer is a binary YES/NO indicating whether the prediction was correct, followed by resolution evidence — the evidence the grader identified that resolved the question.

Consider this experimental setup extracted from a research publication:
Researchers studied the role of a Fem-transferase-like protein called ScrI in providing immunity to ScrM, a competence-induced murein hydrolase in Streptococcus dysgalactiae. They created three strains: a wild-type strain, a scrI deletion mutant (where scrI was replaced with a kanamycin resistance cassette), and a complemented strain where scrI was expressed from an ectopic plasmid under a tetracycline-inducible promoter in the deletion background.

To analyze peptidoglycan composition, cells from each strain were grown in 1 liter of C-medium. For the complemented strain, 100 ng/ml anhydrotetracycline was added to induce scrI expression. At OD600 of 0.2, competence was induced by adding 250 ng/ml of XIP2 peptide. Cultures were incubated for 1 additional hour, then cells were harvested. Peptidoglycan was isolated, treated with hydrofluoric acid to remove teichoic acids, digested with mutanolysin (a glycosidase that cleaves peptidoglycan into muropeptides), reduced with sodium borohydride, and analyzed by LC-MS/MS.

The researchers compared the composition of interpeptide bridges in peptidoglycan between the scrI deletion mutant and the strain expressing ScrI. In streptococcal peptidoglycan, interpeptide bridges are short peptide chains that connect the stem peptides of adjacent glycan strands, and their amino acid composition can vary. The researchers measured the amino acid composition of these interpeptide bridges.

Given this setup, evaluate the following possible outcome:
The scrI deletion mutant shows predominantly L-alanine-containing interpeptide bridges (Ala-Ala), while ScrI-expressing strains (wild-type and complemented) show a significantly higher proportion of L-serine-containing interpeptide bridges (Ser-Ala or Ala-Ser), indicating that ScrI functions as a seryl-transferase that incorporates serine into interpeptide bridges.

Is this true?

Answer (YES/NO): NO